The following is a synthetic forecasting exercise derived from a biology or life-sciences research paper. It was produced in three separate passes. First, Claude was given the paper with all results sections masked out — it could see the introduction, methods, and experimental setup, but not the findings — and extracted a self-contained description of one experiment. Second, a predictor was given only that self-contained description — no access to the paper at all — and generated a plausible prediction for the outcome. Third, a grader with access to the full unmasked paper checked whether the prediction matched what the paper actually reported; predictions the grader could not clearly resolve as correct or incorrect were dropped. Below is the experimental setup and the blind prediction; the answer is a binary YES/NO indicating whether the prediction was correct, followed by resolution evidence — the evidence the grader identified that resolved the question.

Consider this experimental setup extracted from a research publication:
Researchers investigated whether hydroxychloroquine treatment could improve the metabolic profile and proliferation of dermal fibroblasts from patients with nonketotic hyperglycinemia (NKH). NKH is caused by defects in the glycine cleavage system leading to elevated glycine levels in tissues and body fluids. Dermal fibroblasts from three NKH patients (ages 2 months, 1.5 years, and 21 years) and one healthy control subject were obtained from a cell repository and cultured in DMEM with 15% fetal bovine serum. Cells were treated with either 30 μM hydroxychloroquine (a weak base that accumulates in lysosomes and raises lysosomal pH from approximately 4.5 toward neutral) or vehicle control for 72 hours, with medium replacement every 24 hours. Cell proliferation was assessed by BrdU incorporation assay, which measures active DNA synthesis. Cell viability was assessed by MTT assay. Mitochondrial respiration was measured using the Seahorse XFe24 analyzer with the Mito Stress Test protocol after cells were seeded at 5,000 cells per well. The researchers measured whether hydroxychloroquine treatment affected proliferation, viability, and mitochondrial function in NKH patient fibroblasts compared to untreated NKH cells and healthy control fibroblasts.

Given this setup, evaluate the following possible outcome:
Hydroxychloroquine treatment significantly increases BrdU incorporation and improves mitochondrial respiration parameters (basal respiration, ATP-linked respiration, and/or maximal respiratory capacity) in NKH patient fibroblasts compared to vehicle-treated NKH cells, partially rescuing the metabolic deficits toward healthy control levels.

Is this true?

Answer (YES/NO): YES